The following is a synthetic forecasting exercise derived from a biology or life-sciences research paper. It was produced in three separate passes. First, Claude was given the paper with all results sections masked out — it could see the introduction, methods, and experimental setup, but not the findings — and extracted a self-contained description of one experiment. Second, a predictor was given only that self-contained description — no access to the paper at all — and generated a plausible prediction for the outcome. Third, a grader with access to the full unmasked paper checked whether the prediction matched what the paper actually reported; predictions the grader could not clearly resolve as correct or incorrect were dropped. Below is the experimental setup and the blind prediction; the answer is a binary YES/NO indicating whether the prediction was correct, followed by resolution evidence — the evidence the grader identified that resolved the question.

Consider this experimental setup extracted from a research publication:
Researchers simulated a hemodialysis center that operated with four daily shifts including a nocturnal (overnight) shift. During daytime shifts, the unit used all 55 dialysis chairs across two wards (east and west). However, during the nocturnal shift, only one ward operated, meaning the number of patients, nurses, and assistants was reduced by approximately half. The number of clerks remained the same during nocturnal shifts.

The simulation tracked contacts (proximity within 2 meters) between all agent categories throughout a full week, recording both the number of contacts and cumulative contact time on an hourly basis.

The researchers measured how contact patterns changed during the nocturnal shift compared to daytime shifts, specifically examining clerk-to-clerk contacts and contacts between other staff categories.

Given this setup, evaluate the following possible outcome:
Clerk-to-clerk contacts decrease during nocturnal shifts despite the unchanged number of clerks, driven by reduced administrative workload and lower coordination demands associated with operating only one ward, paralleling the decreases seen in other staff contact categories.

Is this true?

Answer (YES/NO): NO